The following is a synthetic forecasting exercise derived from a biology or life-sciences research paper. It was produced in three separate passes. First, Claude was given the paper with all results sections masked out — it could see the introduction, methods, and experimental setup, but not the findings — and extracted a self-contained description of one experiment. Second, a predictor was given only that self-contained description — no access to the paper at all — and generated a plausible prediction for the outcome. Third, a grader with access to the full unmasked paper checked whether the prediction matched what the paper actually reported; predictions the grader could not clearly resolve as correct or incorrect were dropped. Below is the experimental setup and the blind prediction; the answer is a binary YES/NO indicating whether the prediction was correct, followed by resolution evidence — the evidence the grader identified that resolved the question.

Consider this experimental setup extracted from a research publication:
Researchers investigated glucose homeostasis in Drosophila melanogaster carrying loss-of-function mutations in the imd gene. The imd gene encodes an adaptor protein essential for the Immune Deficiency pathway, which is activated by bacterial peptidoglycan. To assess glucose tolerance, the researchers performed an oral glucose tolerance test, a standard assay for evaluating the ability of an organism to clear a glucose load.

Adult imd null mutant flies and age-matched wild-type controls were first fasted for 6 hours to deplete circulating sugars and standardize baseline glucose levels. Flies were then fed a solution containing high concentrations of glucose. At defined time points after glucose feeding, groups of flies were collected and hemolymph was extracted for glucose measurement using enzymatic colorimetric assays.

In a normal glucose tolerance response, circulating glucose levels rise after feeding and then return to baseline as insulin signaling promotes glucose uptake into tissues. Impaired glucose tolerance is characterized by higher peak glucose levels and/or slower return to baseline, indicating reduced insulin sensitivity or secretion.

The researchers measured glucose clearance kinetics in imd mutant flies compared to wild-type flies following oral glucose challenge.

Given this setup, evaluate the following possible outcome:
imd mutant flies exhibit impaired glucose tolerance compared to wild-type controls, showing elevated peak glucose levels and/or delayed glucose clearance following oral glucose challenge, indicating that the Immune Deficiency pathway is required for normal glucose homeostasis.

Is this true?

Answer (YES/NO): YES